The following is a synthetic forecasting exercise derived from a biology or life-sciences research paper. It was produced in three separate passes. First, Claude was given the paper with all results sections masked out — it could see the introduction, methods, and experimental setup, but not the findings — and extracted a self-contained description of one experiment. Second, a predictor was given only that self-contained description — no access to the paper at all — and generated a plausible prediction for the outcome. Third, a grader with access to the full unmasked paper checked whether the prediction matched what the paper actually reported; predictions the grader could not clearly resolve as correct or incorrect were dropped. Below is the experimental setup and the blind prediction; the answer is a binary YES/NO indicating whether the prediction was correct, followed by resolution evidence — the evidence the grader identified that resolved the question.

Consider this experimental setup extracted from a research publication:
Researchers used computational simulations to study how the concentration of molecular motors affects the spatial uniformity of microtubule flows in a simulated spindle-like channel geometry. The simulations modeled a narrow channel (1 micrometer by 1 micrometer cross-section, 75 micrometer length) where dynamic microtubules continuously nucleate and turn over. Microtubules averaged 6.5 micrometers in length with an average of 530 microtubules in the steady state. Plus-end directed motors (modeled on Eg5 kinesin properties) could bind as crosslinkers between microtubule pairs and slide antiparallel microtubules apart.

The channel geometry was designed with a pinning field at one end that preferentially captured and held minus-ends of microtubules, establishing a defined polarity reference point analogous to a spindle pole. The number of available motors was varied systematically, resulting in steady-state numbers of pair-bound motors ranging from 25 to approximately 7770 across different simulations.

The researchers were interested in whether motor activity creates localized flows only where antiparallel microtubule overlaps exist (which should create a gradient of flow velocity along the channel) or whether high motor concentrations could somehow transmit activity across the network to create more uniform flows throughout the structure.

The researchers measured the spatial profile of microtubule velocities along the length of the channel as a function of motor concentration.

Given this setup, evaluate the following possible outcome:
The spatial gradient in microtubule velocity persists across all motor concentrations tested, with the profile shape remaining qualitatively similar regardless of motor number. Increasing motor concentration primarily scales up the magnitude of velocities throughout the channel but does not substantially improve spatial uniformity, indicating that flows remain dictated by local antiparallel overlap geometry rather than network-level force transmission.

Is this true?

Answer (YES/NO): NO